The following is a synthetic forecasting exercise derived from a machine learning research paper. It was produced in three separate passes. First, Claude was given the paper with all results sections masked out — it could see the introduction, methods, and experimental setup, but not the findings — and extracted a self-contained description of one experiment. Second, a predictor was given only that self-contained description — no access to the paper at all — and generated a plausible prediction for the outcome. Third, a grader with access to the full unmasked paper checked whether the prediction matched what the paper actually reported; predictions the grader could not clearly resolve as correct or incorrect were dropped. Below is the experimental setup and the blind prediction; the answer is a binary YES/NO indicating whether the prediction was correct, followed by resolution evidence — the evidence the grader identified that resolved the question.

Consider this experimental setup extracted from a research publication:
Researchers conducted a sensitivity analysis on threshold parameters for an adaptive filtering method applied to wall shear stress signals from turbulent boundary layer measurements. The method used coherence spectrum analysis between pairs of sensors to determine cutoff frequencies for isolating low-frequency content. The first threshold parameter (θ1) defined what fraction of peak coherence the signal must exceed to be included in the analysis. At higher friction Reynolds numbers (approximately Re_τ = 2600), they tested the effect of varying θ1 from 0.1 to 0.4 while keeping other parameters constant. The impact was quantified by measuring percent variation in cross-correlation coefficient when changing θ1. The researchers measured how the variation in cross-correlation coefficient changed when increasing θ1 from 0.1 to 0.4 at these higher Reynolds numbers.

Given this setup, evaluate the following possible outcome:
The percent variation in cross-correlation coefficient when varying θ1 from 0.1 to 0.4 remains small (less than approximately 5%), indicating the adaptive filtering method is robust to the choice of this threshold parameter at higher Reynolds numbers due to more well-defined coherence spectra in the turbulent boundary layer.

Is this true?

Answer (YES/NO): NO